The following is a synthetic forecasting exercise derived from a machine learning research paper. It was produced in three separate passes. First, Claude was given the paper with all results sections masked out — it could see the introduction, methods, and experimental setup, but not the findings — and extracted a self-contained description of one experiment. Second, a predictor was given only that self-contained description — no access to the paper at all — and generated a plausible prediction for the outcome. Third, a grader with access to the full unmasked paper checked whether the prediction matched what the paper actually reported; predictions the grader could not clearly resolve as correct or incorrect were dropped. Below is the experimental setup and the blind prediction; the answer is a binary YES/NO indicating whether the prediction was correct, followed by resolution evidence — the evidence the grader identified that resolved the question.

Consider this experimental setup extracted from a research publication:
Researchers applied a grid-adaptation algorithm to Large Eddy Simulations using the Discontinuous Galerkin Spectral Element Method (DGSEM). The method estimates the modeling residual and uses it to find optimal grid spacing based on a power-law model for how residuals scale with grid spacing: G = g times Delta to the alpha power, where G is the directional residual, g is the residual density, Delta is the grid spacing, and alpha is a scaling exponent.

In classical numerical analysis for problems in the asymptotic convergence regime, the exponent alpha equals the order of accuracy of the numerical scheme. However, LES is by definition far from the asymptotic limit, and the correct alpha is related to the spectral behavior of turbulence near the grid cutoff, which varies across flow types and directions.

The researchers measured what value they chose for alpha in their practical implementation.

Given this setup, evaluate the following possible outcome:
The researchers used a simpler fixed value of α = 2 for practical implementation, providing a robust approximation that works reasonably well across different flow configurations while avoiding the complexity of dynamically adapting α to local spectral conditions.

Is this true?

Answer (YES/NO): YES